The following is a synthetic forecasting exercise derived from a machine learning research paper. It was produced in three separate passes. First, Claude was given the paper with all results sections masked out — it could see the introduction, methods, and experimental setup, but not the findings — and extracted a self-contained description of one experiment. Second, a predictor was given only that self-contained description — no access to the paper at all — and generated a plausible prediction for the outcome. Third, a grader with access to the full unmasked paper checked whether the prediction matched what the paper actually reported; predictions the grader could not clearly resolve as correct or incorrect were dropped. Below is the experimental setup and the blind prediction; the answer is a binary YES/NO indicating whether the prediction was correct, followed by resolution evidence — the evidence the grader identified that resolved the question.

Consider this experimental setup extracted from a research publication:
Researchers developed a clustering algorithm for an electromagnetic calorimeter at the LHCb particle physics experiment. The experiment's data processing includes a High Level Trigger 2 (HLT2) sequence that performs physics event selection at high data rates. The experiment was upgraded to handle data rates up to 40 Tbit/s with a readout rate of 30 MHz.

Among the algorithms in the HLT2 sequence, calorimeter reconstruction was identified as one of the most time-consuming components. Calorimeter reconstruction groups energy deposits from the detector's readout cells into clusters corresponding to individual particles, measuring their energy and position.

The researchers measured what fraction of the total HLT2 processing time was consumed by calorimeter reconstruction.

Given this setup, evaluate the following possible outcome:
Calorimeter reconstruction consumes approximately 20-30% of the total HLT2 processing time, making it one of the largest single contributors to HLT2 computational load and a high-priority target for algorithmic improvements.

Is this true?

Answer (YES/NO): NO